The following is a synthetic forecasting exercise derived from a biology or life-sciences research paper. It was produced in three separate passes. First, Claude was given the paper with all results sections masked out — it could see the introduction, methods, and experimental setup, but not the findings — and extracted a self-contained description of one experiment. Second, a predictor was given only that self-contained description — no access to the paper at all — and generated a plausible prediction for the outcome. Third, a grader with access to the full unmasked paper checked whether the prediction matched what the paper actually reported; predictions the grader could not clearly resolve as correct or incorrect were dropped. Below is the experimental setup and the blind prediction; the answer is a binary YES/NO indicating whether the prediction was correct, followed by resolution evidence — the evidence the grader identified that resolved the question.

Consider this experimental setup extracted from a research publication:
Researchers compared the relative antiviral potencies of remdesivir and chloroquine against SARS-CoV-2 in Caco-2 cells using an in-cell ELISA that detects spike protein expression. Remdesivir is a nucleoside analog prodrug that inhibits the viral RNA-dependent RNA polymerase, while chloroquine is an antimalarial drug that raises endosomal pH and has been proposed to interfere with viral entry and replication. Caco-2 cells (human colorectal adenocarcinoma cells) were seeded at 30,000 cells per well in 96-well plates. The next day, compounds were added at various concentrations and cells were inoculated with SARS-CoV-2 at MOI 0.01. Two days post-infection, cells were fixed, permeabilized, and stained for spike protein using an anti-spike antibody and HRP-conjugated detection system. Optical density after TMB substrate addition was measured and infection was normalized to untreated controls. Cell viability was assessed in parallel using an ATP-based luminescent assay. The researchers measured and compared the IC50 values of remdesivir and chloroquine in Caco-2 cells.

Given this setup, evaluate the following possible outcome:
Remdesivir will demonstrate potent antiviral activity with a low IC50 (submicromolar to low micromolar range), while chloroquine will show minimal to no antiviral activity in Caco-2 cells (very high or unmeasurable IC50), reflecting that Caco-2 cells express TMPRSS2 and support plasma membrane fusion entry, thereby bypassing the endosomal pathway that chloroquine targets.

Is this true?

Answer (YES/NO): NO